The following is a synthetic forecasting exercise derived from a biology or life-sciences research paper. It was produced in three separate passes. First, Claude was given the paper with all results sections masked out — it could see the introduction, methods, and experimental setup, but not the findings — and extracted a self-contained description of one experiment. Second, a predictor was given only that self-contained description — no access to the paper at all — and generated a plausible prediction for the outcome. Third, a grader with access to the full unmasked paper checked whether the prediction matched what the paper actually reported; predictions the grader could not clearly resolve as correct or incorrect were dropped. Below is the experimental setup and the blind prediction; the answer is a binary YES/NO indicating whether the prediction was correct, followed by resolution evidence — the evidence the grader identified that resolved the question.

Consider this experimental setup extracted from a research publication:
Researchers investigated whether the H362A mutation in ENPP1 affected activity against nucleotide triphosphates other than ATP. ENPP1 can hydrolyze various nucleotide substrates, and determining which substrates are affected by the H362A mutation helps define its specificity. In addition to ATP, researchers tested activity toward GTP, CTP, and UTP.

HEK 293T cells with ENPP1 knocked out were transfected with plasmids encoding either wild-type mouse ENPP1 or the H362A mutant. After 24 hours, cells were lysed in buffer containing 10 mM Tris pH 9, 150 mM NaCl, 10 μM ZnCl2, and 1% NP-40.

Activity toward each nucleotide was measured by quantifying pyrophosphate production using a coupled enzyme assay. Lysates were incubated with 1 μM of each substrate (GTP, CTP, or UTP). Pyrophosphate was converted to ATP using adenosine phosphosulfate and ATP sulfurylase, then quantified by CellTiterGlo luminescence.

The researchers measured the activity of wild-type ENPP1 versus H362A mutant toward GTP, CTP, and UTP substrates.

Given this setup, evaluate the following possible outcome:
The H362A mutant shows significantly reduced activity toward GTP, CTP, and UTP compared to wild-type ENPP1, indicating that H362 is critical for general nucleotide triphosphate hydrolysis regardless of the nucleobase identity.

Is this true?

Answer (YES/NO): NO